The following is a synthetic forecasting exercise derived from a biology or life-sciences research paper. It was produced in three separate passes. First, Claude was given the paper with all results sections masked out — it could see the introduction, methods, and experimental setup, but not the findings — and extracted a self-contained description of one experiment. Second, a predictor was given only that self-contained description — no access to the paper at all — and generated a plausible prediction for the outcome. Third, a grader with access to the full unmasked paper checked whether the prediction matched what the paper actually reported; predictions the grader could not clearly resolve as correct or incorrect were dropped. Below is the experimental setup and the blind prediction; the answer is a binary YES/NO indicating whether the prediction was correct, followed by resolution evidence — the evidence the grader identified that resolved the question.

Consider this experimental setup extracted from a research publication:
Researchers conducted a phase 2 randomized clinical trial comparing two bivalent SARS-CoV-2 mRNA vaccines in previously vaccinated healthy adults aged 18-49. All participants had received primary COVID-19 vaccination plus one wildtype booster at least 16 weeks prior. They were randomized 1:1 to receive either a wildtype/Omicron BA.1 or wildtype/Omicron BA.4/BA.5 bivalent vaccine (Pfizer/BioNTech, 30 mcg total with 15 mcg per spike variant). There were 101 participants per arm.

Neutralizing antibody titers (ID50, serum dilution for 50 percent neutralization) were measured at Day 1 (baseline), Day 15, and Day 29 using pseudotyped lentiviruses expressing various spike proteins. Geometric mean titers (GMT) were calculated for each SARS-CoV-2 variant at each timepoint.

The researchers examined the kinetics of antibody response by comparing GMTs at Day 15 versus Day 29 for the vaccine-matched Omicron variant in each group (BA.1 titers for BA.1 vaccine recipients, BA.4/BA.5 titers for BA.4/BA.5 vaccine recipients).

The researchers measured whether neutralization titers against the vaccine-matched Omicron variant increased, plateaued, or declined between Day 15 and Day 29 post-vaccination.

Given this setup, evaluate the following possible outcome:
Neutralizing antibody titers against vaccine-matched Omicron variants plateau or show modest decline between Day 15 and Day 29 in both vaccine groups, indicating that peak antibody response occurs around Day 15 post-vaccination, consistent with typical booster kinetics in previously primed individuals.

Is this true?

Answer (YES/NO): YES